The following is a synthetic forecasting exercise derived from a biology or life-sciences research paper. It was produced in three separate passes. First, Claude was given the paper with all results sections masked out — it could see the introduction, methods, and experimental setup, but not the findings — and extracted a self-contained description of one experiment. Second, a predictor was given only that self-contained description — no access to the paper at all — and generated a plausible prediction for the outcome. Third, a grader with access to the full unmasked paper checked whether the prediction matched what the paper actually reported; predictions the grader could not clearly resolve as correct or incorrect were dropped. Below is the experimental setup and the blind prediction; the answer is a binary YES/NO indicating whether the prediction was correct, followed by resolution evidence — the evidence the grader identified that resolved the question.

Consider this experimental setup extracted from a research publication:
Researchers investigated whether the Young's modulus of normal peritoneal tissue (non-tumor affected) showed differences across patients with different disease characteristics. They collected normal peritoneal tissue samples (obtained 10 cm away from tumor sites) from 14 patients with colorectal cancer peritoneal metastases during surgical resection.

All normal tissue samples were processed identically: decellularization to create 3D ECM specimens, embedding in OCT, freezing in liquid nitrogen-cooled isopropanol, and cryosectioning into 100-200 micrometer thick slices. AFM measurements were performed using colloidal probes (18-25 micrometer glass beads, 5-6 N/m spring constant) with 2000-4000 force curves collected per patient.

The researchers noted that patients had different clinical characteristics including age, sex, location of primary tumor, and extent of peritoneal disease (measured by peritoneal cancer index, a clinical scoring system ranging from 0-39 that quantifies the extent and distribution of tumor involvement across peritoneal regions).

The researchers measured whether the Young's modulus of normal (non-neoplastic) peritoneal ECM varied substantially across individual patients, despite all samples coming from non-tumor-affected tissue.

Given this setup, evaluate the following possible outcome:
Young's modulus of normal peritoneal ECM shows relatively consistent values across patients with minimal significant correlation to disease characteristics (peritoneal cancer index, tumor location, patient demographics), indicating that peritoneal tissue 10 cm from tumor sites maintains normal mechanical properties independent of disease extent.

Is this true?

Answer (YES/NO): NO